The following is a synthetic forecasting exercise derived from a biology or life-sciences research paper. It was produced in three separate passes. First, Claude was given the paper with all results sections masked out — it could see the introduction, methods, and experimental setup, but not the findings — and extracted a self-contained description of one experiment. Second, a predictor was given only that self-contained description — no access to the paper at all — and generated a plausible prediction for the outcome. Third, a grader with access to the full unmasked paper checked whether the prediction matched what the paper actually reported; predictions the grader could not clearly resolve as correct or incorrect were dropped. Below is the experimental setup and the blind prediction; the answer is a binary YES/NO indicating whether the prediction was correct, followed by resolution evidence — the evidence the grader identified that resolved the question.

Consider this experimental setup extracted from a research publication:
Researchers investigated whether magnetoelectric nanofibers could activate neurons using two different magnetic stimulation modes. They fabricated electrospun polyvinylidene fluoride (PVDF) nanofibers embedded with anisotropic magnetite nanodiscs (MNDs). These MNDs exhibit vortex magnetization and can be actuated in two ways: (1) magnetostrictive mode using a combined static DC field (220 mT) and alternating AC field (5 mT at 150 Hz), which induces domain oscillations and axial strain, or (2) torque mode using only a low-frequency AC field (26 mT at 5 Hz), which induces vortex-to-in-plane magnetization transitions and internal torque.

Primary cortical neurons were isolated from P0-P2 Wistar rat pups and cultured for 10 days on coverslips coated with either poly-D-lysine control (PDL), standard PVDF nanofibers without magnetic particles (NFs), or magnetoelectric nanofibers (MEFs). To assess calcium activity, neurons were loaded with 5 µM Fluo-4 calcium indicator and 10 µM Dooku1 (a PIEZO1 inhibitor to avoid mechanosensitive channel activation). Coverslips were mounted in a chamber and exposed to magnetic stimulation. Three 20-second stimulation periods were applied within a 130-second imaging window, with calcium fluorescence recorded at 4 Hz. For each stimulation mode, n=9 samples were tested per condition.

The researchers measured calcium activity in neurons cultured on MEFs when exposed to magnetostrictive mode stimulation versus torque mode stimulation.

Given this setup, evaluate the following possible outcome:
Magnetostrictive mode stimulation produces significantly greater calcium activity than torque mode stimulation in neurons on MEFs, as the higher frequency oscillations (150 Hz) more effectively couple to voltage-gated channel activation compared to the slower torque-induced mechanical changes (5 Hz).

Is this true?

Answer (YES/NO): YES